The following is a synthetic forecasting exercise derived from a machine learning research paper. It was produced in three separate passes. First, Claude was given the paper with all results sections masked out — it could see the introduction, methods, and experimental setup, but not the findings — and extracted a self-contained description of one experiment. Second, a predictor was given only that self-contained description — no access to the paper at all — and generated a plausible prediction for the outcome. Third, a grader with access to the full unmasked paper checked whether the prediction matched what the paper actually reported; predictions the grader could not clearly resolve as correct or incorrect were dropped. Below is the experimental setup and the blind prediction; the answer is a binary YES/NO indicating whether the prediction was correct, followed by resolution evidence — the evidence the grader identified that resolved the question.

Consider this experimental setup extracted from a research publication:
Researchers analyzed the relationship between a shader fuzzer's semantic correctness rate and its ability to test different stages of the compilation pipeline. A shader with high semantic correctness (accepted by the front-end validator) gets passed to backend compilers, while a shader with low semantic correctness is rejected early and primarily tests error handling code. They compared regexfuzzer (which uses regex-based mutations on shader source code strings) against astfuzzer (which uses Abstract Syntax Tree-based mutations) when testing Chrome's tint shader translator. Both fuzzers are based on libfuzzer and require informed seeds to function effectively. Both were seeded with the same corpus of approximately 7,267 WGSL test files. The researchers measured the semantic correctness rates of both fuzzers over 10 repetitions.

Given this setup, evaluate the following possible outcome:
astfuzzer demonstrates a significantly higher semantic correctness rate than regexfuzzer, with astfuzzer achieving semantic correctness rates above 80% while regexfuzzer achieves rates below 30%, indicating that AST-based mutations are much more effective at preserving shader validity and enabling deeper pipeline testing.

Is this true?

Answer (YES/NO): NO